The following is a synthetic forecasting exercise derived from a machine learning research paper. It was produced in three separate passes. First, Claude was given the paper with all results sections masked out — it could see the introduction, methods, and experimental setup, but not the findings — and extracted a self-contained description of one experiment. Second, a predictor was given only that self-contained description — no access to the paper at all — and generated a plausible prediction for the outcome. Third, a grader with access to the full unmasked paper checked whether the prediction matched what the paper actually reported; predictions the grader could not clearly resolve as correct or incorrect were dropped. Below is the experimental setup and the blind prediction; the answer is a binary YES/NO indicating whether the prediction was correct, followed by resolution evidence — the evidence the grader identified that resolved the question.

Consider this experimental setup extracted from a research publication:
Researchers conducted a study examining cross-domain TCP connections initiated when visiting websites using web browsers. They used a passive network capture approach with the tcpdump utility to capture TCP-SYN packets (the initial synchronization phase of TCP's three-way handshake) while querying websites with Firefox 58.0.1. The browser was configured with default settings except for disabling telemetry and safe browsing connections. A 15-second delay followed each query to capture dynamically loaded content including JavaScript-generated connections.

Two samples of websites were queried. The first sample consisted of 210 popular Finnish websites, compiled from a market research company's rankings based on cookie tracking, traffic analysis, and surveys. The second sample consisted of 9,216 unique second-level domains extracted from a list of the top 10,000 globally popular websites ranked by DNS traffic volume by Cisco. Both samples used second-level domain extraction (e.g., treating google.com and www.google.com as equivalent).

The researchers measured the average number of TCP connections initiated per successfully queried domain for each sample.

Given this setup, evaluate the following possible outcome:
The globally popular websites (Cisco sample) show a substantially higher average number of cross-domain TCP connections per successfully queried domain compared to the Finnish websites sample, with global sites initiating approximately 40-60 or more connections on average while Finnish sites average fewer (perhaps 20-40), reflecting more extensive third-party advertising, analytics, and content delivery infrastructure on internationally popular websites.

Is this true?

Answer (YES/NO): NO